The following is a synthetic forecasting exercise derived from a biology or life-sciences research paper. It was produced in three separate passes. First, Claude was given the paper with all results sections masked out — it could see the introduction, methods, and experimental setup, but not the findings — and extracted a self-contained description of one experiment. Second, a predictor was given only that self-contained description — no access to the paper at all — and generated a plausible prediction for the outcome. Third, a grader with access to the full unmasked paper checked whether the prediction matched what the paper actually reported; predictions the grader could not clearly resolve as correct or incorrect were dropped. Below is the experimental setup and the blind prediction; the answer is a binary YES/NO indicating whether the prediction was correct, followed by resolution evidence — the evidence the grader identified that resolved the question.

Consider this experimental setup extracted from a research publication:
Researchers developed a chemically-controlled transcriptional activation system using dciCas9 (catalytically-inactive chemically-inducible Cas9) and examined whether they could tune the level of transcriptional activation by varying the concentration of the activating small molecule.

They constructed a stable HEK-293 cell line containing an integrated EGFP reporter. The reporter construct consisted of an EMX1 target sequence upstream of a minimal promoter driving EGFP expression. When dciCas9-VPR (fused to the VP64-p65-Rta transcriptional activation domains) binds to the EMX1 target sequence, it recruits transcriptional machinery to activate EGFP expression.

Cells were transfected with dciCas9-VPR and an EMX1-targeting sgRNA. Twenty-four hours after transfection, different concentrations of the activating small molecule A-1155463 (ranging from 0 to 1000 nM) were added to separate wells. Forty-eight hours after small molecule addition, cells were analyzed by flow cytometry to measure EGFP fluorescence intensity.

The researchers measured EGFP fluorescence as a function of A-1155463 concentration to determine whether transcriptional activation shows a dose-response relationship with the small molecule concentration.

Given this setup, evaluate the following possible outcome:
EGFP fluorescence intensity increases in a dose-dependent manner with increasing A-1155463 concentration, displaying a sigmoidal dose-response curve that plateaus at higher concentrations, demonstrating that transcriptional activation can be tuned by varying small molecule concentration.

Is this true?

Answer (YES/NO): YES